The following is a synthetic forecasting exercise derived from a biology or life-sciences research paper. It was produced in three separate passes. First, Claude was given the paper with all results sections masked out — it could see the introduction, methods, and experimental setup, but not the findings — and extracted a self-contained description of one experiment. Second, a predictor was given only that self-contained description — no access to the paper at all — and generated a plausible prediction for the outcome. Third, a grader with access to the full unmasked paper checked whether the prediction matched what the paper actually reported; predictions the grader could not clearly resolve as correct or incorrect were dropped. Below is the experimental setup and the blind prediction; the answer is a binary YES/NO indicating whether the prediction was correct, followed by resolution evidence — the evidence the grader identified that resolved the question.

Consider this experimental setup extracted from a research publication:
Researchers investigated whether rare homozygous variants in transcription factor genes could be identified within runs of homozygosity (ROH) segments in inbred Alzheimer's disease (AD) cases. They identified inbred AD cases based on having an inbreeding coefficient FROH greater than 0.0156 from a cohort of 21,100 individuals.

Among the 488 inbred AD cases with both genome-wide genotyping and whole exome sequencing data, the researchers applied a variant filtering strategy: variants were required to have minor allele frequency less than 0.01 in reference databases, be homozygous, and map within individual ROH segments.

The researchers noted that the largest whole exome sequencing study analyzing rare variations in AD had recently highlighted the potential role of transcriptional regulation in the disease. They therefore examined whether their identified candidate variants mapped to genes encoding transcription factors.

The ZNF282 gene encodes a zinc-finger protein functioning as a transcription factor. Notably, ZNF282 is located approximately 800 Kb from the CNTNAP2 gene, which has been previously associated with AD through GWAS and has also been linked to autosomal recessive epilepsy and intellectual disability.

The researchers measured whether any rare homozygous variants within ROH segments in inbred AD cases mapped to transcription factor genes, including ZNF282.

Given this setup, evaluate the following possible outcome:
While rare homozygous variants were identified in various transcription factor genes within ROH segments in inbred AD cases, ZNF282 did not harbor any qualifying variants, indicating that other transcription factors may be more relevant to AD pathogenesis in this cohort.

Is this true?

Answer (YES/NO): NO